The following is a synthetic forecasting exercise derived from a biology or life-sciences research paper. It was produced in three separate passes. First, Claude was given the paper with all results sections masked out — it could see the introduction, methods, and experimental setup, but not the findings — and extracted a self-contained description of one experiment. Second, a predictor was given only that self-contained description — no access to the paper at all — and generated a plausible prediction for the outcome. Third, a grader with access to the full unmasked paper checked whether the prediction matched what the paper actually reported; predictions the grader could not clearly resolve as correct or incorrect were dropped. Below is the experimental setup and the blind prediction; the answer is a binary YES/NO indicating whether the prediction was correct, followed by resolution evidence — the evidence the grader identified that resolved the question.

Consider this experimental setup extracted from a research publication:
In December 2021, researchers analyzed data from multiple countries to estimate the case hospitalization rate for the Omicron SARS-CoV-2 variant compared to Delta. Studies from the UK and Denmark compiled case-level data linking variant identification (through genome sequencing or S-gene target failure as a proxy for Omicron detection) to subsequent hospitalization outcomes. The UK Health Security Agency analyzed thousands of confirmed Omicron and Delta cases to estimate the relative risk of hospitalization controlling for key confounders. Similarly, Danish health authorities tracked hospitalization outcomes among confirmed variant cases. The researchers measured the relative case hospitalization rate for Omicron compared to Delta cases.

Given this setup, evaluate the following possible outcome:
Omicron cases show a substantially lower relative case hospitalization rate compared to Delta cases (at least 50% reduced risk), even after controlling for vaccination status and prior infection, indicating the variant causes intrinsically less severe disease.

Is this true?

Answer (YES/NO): NO